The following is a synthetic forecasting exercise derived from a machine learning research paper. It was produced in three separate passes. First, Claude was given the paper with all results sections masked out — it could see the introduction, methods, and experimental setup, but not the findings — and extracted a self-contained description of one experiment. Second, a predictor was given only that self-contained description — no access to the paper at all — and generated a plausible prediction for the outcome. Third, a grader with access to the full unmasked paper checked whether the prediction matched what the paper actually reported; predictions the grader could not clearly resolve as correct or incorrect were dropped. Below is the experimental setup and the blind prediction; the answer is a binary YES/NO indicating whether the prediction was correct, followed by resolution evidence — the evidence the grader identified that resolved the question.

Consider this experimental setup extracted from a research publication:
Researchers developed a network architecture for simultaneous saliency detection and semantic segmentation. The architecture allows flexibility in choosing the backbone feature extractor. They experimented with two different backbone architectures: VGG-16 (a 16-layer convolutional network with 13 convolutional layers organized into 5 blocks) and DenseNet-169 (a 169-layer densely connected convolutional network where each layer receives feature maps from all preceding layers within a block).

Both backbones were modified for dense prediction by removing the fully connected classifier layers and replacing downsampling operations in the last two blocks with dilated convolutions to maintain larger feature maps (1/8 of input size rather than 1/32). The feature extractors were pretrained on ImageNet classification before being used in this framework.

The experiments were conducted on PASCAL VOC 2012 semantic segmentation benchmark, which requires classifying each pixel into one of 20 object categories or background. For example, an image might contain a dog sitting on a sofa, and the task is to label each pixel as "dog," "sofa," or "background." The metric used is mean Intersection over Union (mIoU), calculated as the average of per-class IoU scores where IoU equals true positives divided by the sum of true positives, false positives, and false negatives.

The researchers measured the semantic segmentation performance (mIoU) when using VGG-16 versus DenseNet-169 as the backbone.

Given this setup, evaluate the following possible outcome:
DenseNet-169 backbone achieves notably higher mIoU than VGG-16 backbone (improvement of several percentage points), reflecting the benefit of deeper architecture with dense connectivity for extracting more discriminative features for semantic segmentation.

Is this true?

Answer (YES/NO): YES